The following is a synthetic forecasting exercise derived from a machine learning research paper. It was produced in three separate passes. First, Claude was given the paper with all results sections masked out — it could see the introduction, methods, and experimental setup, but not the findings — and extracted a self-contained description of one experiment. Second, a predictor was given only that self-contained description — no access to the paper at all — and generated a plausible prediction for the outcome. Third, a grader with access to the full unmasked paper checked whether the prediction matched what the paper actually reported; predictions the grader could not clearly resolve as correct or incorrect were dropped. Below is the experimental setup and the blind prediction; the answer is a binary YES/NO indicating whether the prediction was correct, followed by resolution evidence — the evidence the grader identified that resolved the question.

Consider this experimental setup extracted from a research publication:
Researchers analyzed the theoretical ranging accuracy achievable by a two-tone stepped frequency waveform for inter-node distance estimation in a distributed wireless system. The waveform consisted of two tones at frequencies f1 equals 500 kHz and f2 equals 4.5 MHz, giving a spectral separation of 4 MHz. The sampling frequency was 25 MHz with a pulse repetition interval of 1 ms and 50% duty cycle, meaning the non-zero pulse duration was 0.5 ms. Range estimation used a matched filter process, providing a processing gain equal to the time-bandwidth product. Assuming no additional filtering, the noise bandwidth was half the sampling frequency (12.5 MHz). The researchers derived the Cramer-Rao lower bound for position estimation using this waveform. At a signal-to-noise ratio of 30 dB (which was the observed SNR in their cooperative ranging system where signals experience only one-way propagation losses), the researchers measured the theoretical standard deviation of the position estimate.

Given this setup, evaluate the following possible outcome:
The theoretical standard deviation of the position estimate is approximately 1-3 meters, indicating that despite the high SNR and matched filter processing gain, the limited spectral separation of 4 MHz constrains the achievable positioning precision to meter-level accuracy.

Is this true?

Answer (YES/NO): NO